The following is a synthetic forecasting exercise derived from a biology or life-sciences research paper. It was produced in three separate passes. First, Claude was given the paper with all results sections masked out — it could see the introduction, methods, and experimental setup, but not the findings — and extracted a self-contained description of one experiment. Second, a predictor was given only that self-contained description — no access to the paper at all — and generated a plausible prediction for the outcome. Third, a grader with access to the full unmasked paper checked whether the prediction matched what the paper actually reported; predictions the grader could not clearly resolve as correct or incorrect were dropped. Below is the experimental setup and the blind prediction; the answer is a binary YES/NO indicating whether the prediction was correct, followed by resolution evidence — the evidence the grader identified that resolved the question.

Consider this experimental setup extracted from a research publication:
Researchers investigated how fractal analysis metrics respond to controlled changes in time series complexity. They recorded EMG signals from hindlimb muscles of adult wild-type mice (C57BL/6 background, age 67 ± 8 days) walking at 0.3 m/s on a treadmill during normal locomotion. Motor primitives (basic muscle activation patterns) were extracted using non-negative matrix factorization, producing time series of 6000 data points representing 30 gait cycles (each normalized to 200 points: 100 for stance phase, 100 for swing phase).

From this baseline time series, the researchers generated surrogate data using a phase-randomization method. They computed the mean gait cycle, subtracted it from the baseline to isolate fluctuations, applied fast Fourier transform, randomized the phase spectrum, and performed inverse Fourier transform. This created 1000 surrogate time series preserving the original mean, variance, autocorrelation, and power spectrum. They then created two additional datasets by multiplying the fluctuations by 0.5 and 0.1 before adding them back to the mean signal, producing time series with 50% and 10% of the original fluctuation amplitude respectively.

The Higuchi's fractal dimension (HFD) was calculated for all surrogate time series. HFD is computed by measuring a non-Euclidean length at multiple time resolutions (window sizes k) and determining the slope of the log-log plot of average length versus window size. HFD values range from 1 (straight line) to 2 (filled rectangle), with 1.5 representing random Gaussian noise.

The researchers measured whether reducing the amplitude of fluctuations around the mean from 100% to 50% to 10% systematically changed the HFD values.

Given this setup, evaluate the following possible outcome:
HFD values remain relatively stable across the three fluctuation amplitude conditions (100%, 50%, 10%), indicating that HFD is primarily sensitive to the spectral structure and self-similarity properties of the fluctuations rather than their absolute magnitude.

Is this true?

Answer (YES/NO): NO